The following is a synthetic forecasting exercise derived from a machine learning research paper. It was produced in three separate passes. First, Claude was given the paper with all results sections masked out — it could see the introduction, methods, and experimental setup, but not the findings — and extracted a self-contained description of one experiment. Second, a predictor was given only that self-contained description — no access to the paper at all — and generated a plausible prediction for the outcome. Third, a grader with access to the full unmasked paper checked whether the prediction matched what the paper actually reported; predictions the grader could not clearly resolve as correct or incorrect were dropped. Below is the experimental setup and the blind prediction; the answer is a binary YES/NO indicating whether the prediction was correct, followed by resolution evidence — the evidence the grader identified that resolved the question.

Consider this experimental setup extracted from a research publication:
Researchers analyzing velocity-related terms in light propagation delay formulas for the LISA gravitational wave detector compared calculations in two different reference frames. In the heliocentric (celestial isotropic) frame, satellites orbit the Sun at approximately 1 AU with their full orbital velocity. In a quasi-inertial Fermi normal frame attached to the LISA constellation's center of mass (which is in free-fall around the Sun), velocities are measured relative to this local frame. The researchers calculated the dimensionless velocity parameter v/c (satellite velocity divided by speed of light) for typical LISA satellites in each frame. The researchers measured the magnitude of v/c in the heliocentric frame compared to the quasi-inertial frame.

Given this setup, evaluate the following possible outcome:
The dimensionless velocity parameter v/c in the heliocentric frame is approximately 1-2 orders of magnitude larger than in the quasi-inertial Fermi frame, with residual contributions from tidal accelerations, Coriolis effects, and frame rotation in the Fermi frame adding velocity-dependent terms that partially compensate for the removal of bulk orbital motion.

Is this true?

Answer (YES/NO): NO